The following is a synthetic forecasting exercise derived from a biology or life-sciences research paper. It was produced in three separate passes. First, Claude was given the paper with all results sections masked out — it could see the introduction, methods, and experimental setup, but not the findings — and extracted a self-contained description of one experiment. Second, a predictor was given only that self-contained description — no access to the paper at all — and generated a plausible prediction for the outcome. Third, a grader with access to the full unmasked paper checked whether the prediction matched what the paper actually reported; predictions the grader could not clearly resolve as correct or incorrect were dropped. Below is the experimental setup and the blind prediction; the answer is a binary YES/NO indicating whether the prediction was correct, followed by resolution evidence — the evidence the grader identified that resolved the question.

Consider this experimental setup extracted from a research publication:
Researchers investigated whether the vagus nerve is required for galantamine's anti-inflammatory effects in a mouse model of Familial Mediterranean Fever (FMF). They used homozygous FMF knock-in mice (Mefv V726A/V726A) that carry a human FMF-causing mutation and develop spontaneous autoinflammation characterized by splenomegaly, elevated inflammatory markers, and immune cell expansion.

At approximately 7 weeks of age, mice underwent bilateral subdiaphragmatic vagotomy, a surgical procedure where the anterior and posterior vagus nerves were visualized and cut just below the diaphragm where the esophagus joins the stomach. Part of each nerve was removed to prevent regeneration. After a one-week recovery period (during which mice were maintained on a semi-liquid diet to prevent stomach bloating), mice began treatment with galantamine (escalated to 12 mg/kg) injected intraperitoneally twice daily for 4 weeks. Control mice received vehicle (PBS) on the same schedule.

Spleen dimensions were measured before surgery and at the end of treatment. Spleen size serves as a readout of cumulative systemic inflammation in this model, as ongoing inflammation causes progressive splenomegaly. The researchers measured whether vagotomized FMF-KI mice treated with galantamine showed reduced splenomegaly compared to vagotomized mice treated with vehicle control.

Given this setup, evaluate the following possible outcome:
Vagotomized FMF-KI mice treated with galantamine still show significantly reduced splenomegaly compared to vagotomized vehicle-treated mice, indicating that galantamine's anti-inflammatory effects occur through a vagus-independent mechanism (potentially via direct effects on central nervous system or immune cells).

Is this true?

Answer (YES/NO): YES